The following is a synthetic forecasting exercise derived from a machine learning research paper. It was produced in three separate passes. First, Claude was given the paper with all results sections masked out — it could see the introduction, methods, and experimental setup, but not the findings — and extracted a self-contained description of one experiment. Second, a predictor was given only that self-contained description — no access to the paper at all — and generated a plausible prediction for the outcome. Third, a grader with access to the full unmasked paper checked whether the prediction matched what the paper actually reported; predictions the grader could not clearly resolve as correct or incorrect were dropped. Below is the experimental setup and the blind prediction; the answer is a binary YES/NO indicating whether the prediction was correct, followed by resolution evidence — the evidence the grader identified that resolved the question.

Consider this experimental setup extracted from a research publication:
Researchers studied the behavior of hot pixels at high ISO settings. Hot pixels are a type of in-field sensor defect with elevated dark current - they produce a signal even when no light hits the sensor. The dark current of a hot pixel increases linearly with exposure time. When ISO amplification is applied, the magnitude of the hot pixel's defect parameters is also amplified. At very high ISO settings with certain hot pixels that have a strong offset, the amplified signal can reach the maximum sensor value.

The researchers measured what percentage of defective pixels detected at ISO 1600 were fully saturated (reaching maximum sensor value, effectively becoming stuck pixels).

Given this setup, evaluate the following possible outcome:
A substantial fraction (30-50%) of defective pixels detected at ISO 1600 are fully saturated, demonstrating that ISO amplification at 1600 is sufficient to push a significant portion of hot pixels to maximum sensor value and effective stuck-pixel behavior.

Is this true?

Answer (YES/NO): NO